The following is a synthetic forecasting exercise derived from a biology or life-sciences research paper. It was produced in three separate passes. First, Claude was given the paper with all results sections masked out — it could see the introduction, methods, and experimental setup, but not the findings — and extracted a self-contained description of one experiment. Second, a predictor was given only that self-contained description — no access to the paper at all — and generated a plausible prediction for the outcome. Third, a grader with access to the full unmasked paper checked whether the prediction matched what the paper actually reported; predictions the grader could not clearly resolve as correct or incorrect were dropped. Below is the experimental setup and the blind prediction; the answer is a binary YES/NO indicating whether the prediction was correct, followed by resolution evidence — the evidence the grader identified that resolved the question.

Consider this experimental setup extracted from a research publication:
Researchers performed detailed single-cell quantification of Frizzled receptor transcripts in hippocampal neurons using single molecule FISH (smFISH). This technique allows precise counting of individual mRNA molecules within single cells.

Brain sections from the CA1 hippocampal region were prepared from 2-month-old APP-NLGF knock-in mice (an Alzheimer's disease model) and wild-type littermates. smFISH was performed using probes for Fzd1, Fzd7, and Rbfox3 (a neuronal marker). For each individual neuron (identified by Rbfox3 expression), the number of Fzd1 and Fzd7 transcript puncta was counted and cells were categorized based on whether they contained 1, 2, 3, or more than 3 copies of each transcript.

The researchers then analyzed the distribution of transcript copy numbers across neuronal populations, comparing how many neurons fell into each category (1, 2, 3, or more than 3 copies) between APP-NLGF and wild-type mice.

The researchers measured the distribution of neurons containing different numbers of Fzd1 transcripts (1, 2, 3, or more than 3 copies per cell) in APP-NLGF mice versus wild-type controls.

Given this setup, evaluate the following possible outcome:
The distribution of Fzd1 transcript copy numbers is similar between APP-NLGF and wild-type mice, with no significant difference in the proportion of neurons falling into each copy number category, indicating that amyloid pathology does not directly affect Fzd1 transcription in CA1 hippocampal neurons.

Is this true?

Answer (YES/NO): NO